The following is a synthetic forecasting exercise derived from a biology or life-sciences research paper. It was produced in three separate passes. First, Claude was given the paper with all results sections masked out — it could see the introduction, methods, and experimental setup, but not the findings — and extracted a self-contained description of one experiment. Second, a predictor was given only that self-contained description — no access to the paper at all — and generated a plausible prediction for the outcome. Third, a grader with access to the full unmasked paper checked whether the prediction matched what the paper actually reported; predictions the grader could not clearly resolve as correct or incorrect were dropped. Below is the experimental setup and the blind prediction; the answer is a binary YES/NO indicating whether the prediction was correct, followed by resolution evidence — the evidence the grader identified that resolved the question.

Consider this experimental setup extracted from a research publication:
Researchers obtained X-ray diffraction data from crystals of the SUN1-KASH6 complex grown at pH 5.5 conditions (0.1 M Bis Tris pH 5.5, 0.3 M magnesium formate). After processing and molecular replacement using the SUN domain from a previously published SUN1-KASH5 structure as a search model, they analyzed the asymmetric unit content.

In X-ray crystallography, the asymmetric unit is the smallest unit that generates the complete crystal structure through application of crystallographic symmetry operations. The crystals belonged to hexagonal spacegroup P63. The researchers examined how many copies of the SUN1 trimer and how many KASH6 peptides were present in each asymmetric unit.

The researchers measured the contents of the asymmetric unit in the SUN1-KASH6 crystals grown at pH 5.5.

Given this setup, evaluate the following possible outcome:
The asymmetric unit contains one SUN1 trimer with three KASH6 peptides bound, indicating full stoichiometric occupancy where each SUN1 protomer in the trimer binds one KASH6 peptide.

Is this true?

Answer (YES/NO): NO